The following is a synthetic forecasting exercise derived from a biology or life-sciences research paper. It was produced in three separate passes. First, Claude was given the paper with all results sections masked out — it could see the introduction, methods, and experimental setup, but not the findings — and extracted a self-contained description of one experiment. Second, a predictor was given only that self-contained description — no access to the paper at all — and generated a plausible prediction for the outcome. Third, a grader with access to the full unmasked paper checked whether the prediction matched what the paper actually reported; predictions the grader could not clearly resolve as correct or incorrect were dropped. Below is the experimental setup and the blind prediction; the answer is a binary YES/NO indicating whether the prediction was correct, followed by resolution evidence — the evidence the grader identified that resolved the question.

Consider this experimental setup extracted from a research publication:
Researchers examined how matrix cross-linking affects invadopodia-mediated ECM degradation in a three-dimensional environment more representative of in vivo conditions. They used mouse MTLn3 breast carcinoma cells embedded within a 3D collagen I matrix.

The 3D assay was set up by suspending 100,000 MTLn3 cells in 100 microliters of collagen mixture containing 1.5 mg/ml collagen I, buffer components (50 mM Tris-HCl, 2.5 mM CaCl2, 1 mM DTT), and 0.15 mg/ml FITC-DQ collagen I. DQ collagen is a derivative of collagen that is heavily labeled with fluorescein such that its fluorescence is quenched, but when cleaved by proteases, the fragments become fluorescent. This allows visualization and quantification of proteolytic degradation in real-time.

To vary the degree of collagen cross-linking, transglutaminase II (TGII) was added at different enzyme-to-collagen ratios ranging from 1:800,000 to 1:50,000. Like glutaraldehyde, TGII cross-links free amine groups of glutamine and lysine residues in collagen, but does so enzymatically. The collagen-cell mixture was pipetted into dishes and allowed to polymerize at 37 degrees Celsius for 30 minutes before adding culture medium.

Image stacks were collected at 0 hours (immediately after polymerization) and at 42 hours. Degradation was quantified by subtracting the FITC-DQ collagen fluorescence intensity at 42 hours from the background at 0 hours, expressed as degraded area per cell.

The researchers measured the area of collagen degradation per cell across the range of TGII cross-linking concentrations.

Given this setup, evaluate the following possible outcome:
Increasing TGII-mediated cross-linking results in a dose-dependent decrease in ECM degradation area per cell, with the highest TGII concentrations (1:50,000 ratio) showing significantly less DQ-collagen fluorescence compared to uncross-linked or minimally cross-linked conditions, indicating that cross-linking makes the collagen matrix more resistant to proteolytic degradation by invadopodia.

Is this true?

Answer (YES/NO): NO